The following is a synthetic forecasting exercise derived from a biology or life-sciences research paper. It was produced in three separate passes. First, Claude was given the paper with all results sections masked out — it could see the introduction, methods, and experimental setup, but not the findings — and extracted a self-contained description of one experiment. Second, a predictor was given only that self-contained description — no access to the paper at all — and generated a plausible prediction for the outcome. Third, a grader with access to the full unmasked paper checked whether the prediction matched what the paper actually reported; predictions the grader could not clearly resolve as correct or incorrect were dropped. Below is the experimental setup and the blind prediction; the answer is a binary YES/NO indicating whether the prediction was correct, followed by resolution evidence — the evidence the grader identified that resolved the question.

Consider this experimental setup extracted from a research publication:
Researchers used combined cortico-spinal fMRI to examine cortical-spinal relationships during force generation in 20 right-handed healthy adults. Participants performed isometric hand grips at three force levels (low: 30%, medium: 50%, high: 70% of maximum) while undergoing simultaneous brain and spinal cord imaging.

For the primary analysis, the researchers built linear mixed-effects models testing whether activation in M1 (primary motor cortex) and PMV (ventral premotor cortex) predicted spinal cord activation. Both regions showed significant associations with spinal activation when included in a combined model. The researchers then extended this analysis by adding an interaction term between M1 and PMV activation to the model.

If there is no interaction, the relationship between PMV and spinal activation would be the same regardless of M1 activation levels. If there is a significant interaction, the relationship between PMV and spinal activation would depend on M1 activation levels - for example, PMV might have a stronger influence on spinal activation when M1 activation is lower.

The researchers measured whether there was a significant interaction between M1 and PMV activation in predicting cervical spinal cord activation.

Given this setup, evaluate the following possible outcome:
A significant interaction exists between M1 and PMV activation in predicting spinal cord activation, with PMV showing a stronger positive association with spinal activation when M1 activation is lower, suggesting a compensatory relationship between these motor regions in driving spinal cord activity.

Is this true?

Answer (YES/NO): NO